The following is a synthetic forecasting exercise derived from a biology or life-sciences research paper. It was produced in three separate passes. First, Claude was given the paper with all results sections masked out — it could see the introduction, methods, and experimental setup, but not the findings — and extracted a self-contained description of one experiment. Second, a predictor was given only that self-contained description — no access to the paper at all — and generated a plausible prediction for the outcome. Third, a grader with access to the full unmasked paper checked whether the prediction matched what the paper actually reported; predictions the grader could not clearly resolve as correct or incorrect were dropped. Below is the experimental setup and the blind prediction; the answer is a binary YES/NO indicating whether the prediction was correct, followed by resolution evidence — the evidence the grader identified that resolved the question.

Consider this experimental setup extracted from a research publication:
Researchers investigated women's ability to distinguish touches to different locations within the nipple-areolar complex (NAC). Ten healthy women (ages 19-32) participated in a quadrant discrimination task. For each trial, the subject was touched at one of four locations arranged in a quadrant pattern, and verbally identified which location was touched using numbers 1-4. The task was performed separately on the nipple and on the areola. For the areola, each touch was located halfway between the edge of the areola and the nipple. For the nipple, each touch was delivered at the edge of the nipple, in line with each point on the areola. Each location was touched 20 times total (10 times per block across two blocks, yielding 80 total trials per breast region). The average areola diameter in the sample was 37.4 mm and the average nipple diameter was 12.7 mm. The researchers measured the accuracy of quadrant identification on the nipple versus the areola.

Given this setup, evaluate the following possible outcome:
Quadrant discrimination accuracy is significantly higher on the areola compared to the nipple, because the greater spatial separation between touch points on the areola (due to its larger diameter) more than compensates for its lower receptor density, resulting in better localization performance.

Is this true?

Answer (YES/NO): NO